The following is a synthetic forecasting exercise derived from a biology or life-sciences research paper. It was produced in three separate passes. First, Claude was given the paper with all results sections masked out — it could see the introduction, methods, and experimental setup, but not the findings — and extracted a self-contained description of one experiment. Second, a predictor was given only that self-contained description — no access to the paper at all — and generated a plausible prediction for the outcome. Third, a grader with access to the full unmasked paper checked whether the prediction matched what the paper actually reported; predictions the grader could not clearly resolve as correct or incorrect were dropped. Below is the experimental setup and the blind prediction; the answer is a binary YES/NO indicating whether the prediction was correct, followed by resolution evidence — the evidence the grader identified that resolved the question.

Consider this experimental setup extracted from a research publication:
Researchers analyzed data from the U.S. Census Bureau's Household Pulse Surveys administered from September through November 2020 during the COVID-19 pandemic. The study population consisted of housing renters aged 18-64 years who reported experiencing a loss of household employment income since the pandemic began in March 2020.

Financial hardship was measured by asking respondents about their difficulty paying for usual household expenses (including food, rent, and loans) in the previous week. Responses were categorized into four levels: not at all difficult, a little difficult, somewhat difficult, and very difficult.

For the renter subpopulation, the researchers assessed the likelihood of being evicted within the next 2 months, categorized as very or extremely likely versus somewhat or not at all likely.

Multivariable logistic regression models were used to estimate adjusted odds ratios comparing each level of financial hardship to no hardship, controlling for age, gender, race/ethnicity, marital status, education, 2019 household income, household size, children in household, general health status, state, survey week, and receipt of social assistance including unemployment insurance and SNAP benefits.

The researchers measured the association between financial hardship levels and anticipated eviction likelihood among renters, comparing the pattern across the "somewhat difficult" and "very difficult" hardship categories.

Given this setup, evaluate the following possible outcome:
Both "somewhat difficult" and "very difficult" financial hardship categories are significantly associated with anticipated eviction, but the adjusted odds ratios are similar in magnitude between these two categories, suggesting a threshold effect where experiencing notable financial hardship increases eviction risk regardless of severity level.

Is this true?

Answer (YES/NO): NO